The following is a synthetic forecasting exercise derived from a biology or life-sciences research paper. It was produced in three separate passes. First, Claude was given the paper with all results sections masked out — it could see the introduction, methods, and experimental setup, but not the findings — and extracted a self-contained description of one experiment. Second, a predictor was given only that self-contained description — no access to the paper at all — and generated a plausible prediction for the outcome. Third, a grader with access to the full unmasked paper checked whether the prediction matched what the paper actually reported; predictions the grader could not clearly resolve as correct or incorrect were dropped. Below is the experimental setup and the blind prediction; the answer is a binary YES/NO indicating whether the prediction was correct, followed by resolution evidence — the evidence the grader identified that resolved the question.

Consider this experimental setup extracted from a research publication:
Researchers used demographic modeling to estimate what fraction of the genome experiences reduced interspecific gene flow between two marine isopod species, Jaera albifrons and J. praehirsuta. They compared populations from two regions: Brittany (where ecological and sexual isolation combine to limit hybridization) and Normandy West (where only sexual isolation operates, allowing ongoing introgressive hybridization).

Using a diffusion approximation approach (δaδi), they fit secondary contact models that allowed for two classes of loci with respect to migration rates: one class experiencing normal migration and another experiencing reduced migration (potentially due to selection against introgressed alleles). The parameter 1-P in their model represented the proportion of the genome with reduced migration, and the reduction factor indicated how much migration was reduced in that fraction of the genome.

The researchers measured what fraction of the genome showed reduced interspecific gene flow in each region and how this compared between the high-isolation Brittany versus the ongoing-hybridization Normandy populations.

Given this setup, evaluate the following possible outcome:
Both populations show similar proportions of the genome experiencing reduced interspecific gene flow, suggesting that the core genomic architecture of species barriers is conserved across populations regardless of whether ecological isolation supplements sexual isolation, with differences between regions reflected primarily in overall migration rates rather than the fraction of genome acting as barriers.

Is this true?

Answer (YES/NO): NO